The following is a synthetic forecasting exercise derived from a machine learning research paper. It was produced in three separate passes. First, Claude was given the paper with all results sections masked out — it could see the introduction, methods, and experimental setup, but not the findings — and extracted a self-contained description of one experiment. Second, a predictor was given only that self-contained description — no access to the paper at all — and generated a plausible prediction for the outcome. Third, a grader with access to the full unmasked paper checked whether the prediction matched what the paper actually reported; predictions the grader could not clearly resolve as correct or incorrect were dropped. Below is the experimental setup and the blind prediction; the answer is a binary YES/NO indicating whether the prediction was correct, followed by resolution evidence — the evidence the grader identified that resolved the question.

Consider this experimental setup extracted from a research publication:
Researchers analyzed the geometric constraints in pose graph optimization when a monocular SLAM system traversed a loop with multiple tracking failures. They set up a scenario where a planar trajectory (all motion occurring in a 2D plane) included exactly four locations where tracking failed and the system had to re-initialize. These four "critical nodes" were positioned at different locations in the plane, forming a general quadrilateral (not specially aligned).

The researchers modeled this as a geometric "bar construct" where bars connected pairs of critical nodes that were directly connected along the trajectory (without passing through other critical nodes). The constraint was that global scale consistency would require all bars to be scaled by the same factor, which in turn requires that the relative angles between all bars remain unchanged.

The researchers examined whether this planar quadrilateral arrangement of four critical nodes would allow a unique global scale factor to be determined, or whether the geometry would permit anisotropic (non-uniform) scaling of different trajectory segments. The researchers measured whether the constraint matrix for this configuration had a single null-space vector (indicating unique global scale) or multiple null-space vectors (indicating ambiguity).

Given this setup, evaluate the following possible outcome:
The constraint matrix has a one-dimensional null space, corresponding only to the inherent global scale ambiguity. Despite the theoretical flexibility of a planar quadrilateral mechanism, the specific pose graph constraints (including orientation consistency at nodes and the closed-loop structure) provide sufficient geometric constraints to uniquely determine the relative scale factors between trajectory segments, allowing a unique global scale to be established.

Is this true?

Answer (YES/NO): NO